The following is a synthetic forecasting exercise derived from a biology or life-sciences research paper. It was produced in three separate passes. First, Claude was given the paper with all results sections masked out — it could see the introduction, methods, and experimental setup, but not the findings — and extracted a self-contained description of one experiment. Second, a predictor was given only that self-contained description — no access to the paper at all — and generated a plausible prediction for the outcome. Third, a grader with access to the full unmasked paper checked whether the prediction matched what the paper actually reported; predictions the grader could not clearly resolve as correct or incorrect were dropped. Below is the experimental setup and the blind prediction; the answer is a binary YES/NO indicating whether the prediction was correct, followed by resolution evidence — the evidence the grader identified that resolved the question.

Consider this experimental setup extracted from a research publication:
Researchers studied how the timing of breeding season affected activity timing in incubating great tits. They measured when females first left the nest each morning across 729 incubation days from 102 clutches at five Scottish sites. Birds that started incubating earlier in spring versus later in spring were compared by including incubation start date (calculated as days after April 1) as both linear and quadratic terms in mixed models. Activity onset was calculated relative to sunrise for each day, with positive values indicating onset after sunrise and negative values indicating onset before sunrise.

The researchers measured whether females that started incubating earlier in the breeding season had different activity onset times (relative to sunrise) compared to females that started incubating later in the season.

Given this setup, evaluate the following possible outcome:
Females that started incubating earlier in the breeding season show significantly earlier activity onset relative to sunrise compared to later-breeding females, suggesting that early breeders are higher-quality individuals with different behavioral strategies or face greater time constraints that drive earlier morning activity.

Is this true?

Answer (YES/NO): NO